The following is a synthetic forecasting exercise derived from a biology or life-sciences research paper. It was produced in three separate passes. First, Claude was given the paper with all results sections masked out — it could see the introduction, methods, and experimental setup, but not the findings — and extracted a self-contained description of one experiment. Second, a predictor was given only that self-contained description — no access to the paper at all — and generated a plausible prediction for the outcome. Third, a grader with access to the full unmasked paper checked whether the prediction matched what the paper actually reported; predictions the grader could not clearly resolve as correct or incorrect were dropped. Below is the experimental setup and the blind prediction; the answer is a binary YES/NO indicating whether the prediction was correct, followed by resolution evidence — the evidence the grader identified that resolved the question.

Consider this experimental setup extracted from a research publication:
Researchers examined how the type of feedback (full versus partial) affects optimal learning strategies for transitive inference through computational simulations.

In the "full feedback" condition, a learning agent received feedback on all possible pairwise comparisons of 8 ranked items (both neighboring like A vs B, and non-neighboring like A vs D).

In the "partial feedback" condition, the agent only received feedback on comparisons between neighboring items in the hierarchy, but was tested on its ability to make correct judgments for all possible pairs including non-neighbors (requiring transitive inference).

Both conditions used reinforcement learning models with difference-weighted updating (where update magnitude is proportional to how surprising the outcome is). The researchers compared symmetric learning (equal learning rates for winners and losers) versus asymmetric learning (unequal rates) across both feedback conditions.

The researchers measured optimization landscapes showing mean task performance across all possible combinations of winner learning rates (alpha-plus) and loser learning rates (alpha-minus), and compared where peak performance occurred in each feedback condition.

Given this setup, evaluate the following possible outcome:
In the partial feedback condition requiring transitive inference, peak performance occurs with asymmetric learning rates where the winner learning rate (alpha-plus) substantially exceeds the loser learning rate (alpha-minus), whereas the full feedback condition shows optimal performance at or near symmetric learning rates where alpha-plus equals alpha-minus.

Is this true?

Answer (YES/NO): NO